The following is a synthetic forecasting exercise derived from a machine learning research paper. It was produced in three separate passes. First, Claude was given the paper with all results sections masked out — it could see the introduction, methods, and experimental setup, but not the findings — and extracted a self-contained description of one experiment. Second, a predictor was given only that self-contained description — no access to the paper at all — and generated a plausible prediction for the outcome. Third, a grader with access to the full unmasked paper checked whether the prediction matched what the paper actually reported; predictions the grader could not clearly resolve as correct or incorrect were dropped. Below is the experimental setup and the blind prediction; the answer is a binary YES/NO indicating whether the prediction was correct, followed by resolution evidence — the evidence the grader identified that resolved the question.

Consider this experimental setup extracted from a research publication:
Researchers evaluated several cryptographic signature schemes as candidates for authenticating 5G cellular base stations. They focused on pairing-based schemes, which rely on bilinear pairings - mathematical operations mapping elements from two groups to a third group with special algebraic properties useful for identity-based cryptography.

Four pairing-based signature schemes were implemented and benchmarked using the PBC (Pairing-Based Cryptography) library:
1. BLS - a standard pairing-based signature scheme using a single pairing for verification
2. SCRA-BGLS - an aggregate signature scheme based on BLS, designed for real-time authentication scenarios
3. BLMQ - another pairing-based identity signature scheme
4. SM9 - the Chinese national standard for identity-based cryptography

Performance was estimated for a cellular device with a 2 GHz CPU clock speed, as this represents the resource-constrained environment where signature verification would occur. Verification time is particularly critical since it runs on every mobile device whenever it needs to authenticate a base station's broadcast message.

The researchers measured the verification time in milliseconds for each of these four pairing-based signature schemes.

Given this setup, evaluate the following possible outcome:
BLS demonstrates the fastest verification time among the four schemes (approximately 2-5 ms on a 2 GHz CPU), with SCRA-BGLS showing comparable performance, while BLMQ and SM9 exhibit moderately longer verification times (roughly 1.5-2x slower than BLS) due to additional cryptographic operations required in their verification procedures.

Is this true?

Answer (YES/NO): NO